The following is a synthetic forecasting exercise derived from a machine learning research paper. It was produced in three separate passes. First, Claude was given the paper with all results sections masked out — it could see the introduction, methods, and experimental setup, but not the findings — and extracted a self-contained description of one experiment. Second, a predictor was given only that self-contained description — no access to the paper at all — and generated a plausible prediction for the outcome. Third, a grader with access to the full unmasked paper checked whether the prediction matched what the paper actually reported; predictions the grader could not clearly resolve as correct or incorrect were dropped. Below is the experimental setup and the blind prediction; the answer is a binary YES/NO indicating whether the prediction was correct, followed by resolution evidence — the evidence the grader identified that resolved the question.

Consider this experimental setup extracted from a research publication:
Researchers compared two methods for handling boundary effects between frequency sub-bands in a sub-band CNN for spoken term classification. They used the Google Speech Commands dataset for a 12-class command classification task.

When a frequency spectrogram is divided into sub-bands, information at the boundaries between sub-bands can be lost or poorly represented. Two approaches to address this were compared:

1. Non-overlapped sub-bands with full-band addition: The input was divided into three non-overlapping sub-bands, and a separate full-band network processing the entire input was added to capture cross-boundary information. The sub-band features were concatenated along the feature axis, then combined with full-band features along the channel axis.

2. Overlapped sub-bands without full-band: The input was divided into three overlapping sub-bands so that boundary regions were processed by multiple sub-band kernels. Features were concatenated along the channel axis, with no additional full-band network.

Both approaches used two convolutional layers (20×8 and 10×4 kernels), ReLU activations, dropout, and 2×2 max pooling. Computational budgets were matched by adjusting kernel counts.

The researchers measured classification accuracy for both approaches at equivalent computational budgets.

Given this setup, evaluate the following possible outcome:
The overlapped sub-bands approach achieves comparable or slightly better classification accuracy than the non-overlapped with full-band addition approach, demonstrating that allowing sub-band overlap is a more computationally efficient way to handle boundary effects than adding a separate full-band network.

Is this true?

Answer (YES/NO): YES